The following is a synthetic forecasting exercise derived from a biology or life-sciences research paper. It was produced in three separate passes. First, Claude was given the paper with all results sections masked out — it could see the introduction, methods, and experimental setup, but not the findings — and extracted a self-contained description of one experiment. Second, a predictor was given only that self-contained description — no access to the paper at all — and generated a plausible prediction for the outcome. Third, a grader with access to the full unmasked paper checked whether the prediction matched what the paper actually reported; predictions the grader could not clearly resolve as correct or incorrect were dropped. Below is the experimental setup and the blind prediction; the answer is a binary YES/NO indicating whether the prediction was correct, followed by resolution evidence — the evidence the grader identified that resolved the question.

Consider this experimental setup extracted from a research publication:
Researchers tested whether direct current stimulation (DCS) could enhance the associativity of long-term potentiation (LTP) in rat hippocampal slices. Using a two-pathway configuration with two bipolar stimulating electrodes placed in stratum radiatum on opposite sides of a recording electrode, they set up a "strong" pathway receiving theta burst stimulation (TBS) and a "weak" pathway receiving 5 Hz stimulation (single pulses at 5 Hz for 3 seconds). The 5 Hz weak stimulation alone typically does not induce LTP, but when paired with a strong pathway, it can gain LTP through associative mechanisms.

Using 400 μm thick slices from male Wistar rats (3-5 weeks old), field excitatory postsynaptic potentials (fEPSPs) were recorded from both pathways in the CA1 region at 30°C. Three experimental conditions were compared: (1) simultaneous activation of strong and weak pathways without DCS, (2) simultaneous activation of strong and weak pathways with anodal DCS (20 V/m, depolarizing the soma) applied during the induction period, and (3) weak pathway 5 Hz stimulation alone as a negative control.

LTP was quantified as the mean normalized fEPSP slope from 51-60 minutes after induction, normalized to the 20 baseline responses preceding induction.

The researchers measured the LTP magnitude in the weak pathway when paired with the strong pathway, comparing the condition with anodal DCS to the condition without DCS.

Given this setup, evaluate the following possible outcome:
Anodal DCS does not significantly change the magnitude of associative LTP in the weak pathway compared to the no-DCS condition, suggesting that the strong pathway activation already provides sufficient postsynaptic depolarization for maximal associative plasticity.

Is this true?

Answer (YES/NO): NO